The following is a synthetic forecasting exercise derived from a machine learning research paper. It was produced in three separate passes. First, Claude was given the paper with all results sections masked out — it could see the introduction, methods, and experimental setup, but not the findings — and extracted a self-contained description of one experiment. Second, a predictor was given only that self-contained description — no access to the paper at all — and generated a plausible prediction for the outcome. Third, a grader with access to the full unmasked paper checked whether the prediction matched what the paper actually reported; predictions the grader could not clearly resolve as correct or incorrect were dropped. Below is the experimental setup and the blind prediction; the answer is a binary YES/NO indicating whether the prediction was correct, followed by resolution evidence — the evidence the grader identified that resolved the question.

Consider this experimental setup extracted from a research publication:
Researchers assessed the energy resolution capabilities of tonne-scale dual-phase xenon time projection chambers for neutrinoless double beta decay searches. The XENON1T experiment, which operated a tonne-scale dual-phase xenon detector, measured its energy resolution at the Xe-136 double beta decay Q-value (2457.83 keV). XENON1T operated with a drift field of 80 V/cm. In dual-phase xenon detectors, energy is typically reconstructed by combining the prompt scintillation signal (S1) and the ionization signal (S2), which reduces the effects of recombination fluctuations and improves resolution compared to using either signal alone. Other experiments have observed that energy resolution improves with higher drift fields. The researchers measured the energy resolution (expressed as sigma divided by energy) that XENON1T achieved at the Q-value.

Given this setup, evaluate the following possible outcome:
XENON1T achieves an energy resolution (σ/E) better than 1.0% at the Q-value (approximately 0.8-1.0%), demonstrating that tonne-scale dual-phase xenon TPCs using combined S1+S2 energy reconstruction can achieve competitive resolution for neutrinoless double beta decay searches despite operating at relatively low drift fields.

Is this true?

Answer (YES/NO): YES